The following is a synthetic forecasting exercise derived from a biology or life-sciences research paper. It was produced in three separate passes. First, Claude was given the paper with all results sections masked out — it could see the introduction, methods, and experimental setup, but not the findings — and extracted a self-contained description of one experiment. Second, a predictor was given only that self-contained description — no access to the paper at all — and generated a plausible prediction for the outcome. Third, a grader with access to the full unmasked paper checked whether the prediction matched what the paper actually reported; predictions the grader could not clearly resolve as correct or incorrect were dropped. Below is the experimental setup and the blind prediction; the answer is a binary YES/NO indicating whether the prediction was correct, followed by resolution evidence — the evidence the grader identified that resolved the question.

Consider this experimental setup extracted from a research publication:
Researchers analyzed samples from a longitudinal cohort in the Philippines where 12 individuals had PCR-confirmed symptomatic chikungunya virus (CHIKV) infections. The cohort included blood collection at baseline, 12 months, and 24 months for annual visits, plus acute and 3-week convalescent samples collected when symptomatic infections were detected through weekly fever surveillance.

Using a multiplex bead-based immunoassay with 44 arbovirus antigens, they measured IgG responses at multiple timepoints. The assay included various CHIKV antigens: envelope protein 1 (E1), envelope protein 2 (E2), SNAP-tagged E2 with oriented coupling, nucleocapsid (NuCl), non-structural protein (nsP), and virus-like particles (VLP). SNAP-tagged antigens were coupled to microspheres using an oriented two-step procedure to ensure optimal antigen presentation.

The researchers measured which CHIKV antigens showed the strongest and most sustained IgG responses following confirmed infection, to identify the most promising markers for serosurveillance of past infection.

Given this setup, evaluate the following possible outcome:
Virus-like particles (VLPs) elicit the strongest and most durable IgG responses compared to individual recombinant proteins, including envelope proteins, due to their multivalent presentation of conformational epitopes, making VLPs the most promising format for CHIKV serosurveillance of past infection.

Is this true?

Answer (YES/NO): NO